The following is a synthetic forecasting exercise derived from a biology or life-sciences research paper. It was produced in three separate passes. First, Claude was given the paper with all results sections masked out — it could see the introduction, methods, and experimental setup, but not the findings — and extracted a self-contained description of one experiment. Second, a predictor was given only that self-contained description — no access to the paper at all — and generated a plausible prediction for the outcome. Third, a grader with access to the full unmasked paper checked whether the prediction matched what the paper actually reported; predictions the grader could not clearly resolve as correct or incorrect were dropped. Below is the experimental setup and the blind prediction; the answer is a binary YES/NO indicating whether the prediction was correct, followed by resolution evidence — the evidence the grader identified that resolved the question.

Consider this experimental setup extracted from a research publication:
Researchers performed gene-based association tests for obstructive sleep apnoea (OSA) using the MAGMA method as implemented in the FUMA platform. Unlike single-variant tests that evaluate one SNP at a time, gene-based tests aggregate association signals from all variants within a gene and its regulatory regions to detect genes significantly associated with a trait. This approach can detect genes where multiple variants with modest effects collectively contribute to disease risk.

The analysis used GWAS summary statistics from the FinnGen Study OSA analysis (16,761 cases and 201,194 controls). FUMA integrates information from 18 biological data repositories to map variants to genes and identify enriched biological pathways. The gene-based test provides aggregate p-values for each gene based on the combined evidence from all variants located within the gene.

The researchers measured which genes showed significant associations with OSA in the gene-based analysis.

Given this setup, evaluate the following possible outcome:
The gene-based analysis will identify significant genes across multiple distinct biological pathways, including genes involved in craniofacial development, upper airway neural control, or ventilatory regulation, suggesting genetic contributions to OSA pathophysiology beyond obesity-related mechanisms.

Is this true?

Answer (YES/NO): NO